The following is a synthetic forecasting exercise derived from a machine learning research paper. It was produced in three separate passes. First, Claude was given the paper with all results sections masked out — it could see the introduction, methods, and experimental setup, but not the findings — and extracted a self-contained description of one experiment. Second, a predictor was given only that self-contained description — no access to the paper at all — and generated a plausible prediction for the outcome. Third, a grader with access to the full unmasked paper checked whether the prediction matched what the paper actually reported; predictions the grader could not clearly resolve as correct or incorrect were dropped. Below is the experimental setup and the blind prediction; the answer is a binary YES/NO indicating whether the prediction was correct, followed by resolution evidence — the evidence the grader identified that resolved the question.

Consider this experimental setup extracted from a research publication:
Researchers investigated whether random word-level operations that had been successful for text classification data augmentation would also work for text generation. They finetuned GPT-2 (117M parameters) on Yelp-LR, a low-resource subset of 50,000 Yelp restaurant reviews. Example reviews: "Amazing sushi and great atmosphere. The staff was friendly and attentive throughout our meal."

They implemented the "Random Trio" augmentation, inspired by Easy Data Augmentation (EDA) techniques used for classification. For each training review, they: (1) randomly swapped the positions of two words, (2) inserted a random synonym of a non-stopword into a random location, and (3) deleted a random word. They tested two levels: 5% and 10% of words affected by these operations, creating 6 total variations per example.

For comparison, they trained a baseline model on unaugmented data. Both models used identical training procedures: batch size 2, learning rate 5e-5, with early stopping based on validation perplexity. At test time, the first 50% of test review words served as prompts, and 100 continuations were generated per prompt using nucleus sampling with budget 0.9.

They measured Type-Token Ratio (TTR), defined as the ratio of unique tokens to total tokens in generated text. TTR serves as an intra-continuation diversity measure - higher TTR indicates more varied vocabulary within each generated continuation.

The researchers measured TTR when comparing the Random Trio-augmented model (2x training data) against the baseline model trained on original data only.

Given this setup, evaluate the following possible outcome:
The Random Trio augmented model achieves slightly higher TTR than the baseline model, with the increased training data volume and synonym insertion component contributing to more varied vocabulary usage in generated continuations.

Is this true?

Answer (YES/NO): NO